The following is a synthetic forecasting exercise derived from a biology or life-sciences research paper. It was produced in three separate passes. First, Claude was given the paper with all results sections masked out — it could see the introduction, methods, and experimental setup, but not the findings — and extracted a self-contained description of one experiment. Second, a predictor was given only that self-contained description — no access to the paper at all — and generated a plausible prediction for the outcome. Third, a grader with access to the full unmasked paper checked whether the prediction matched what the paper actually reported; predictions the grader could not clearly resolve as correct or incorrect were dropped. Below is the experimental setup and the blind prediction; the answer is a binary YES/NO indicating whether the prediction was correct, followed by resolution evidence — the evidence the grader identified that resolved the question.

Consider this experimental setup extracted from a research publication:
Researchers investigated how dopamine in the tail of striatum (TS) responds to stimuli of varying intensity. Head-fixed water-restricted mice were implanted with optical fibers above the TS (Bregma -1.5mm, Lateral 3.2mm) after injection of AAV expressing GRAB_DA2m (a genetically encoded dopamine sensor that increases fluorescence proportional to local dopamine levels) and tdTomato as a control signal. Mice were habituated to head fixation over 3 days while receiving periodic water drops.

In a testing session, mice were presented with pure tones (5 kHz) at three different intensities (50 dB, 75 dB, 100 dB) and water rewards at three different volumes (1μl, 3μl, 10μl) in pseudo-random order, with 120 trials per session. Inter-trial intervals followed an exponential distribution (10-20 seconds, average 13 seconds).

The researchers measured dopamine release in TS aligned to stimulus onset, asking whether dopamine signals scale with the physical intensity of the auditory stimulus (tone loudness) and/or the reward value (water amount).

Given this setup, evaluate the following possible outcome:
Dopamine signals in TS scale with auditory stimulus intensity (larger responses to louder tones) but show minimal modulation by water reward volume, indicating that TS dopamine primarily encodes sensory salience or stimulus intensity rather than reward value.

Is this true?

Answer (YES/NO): YES